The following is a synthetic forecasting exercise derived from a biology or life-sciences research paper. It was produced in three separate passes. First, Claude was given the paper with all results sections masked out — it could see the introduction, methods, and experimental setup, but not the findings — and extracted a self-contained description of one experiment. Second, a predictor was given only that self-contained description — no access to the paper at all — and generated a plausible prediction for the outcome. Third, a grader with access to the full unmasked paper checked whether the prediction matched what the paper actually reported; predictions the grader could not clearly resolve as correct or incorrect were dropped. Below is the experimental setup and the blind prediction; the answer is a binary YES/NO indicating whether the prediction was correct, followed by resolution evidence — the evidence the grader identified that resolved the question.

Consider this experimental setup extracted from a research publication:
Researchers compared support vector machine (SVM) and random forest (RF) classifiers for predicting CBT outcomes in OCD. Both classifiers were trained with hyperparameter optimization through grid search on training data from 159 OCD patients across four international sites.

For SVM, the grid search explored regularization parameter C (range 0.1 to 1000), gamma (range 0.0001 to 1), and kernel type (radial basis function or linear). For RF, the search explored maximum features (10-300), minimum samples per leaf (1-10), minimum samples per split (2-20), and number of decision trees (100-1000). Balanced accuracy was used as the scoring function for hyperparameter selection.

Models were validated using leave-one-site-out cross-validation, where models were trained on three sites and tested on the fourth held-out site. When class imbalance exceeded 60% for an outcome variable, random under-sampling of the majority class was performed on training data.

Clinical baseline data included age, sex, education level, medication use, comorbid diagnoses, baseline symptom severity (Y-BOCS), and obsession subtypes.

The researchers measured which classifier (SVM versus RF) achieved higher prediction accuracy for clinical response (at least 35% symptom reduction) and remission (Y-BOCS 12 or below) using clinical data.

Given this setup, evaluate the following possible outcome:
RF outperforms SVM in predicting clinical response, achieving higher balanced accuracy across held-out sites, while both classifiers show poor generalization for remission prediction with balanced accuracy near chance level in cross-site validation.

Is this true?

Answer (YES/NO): NO